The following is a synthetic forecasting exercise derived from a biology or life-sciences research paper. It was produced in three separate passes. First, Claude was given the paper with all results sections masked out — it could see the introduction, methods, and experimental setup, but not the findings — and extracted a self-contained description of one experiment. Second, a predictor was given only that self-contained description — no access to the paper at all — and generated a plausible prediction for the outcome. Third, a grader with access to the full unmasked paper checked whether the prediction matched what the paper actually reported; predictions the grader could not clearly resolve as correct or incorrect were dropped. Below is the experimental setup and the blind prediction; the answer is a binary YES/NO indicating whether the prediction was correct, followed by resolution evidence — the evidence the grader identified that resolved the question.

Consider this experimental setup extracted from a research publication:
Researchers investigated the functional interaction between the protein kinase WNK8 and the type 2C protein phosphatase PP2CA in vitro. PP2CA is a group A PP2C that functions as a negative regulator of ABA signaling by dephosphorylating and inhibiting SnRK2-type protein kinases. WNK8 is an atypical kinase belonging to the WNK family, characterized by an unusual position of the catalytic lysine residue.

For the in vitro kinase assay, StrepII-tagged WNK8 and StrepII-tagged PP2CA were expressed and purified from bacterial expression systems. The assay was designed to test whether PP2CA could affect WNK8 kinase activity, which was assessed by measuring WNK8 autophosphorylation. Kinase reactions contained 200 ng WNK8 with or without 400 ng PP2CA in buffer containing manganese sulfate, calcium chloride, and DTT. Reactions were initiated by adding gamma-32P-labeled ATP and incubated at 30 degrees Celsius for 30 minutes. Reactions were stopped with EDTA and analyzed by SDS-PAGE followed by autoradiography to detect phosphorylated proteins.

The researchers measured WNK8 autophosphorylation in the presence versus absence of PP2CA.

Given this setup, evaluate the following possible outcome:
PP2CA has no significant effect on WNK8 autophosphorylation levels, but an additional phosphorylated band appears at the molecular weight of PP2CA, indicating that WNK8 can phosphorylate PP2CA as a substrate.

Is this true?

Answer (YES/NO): NO